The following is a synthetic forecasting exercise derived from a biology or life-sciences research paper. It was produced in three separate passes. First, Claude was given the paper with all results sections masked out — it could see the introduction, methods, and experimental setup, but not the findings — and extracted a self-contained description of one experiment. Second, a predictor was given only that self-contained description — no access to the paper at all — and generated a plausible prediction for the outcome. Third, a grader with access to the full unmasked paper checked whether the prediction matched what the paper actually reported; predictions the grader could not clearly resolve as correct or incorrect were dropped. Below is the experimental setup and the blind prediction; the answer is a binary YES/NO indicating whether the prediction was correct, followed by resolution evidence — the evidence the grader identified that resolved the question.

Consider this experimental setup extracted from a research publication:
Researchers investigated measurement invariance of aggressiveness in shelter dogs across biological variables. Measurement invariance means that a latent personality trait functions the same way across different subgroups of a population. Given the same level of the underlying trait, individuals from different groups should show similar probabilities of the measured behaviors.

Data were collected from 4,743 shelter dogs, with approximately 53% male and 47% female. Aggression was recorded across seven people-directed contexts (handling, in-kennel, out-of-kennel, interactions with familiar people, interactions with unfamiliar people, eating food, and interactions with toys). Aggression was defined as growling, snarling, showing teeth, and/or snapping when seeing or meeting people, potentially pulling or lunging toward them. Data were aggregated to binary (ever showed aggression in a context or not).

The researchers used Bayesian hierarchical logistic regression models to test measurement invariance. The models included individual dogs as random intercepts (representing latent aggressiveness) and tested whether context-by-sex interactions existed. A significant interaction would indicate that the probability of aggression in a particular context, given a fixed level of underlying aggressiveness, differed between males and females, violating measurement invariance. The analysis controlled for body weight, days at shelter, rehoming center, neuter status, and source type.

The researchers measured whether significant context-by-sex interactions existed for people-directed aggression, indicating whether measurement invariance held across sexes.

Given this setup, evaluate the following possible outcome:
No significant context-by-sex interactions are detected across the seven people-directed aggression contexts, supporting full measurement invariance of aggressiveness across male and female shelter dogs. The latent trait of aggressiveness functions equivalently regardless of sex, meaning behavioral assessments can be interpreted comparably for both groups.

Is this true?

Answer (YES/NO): NO